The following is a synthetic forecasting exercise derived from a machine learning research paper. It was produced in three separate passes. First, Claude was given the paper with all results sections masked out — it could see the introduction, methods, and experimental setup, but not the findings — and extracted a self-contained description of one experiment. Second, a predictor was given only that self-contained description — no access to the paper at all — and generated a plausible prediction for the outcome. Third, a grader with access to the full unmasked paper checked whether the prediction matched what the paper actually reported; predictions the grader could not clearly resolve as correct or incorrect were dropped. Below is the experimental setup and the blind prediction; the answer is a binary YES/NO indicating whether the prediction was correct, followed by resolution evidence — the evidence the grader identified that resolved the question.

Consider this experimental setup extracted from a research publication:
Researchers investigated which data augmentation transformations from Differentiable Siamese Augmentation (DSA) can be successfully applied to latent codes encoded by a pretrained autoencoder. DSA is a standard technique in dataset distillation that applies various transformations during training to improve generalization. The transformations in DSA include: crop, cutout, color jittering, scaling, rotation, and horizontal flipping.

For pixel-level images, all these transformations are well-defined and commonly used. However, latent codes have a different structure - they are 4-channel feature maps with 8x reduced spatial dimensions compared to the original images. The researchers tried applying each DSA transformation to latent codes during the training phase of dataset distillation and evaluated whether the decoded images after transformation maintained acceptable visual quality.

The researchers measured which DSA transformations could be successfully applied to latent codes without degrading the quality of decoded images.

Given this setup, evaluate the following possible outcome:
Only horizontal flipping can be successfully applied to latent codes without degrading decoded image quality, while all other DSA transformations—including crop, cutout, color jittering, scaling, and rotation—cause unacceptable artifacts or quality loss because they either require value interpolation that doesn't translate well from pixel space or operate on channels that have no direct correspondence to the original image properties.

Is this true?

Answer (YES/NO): NO